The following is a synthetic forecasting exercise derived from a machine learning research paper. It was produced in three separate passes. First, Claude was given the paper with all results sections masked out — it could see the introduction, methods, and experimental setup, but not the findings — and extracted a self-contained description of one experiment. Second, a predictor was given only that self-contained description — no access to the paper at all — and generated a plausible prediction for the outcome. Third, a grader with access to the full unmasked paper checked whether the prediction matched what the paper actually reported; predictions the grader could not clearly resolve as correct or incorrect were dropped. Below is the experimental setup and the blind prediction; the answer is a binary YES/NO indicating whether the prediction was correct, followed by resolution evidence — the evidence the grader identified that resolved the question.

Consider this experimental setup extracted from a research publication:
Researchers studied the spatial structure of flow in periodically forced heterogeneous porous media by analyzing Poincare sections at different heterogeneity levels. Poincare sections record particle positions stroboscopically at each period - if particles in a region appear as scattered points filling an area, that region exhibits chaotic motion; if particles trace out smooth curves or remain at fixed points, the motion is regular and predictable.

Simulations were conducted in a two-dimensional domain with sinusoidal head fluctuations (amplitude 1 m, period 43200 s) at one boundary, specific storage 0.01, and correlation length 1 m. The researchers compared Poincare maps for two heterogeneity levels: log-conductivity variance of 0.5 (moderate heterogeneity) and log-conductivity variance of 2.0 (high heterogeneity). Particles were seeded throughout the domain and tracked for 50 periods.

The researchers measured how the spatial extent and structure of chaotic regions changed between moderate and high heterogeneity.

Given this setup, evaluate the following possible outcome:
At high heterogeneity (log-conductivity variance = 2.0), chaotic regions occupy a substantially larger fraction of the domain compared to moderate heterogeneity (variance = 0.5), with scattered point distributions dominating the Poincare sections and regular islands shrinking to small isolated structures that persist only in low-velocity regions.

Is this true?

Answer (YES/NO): NO